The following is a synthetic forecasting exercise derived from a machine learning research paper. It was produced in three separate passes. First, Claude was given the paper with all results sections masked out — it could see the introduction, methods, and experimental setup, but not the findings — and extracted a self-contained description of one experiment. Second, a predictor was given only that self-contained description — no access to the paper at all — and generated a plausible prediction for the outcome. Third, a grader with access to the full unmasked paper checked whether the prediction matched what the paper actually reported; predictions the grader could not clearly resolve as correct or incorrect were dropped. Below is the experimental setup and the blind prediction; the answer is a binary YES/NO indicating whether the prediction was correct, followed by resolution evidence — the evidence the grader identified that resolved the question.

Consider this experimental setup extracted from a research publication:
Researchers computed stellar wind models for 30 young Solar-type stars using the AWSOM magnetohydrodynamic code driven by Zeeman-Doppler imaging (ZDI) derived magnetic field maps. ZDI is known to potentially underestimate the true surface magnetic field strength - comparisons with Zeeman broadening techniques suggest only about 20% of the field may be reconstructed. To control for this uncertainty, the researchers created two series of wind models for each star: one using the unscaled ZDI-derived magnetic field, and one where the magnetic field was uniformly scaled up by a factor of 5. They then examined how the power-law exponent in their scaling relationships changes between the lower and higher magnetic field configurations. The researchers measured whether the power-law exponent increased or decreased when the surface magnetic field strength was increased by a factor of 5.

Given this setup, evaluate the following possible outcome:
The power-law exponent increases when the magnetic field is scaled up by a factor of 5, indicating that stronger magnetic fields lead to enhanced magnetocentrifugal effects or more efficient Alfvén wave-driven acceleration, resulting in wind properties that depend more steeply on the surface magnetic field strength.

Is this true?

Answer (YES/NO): NO